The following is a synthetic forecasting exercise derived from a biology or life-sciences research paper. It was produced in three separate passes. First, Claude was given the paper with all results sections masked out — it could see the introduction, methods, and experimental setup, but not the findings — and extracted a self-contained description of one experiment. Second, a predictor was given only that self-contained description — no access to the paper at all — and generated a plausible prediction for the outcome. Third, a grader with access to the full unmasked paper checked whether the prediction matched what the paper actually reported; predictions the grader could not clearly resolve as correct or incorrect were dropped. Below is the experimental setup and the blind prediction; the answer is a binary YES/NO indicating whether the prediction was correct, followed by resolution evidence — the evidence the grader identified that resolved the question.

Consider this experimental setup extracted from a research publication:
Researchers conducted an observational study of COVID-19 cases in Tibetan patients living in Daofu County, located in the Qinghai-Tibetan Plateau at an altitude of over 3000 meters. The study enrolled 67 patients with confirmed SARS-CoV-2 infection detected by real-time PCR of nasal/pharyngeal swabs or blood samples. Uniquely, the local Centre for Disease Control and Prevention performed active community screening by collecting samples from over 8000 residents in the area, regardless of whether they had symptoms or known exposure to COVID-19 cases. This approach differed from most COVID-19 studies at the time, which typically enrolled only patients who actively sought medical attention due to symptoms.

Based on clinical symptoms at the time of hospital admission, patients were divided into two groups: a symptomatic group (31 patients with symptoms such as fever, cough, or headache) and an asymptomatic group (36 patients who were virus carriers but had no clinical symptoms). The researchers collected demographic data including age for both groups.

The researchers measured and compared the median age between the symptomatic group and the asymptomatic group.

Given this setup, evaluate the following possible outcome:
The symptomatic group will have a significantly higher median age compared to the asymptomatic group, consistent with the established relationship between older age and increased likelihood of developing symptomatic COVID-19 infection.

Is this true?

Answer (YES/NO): YES